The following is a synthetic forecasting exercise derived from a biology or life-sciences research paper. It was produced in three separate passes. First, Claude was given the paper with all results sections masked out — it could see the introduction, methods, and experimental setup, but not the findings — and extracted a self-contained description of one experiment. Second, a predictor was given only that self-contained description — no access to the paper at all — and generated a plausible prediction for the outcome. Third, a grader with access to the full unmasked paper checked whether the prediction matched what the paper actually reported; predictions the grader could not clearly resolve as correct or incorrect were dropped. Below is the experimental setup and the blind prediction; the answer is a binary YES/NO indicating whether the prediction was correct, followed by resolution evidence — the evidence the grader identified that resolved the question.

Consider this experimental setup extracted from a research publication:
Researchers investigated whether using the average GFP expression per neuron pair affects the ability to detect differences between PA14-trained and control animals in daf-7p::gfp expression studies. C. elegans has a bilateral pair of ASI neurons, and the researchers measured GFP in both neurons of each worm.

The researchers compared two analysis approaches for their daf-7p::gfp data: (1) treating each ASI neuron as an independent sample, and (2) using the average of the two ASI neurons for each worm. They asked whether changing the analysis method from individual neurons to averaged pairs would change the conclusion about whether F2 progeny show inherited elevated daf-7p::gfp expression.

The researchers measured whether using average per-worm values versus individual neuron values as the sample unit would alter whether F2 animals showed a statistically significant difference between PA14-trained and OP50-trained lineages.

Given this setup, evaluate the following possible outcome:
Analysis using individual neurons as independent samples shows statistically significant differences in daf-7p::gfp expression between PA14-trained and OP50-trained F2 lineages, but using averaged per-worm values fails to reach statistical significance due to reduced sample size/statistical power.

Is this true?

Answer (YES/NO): NO